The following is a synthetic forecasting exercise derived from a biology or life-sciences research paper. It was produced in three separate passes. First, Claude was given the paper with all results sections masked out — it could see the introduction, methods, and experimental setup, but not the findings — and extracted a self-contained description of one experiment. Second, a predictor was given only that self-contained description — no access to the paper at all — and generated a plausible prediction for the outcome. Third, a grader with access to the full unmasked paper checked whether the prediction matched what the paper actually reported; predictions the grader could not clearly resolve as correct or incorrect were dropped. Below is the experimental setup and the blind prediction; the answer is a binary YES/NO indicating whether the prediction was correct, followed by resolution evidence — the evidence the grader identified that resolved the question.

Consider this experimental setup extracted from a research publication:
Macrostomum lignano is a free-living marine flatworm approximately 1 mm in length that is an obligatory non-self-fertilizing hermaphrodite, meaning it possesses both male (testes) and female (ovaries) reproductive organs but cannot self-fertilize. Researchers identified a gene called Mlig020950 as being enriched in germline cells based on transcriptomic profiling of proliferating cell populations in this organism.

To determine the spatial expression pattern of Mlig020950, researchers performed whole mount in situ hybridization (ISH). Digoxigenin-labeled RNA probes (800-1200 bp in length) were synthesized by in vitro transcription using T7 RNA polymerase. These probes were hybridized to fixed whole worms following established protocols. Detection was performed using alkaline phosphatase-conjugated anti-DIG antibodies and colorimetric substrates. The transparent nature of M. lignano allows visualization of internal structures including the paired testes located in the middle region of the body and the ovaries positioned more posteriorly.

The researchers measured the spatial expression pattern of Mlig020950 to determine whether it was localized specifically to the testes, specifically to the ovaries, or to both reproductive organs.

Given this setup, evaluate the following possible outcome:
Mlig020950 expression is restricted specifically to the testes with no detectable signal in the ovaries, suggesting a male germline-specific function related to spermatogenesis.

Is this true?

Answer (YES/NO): YES